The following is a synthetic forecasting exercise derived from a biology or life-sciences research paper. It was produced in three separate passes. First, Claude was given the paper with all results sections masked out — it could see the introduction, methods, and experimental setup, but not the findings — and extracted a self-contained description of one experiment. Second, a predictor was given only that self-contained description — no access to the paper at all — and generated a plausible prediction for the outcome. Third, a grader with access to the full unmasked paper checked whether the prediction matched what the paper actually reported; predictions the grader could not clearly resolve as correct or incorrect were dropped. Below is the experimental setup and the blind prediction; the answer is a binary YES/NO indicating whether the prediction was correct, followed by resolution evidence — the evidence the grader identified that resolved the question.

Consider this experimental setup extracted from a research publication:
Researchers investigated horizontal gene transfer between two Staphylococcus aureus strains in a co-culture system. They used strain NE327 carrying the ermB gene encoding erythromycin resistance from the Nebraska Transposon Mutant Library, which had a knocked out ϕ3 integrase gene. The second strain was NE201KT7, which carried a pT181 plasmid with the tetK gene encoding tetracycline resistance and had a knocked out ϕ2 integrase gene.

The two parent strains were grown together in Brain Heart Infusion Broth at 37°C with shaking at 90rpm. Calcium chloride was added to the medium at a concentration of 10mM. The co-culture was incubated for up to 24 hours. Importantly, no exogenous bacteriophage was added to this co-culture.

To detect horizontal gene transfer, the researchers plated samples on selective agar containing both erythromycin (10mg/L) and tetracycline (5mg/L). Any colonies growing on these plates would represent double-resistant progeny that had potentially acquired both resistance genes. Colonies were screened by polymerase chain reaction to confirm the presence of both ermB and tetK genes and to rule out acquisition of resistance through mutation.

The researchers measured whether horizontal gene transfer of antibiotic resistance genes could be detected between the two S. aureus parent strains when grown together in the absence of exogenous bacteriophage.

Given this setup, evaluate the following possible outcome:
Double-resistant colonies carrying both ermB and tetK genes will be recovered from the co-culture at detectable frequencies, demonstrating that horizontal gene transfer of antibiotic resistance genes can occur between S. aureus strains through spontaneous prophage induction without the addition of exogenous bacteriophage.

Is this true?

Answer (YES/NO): NO